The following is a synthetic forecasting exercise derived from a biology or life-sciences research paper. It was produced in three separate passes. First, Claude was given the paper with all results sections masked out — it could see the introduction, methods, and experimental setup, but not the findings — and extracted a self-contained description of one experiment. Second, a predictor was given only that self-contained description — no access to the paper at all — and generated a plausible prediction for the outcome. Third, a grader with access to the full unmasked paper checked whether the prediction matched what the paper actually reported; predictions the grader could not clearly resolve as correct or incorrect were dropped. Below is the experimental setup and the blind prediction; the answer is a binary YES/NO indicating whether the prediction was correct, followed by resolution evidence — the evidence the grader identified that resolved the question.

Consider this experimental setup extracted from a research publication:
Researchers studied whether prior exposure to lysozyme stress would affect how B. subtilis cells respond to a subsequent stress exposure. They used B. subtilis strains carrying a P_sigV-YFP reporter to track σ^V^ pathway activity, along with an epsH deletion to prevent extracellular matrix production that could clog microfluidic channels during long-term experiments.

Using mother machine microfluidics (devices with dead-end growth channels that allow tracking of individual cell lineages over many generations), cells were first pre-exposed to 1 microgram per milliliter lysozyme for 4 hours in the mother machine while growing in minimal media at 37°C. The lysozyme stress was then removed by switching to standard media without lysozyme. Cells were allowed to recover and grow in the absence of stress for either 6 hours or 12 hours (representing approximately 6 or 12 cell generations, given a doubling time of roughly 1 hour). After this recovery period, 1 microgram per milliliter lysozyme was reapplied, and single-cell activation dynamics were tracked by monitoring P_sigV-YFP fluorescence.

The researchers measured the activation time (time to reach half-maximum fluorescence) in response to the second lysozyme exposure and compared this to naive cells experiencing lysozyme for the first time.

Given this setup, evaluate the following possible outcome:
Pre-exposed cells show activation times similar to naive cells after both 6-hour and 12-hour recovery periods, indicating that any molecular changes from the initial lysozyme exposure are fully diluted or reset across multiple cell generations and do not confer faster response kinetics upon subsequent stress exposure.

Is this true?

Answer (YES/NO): NO